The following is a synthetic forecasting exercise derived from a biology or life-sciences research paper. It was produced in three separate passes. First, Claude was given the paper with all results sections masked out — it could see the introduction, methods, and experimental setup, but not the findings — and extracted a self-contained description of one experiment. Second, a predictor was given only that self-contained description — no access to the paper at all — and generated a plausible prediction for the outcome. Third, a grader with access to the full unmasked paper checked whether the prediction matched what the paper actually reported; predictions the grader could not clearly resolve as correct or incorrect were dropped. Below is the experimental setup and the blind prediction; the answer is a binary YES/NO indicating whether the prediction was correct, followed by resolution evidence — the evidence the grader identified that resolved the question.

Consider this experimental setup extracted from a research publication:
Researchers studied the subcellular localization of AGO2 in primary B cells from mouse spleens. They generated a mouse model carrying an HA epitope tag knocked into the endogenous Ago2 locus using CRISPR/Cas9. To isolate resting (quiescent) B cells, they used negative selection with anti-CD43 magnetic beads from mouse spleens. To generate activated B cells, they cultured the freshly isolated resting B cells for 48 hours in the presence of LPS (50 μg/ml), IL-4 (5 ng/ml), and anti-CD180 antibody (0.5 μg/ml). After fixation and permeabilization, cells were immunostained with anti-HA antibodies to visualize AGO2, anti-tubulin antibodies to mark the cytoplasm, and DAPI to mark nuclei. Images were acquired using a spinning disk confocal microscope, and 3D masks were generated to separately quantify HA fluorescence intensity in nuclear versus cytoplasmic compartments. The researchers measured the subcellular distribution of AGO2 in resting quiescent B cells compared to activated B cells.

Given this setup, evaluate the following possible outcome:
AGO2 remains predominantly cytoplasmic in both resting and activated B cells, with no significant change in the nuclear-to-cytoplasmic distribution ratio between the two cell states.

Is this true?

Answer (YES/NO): NO